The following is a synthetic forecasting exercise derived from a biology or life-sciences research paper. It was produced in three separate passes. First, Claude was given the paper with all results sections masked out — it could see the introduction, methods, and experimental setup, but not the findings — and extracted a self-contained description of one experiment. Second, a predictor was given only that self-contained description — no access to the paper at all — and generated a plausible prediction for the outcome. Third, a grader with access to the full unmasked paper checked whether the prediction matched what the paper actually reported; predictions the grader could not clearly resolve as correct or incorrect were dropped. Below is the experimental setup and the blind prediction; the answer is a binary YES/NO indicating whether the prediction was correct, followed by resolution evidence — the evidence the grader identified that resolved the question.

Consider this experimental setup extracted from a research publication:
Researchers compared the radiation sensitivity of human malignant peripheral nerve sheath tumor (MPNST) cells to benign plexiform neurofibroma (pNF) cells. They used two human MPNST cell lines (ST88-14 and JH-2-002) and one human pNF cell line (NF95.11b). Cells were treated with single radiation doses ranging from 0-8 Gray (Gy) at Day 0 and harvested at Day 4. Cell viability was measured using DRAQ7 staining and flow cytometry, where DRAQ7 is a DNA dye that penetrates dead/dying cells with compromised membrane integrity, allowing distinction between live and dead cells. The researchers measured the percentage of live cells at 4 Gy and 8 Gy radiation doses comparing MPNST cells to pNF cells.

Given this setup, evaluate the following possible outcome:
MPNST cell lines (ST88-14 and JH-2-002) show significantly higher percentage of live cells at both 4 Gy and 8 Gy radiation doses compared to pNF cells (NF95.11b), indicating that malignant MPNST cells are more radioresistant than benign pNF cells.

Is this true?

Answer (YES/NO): YES